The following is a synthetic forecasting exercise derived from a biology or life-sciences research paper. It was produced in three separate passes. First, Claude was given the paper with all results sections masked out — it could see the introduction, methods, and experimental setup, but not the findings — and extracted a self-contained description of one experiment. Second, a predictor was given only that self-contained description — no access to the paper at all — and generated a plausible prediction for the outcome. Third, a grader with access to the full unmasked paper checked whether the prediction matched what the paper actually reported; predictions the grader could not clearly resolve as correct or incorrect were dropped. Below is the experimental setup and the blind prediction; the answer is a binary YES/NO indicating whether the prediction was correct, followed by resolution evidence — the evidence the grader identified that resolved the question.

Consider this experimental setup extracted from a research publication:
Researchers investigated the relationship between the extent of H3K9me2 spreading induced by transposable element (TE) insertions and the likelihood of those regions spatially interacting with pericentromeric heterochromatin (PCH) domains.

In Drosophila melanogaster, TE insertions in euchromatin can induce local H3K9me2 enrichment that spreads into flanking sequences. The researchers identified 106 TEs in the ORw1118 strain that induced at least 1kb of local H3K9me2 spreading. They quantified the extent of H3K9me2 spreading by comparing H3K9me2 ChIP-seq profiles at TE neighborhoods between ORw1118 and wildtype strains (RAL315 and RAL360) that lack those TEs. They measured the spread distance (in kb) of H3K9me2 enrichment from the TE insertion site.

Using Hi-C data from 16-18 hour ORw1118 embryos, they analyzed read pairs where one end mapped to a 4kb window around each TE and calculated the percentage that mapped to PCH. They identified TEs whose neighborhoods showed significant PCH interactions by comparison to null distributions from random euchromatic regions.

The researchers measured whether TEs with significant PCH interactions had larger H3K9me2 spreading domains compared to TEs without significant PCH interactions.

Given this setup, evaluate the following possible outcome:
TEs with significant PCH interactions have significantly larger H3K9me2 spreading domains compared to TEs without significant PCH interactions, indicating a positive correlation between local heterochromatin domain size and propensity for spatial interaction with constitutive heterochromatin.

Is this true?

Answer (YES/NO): NO